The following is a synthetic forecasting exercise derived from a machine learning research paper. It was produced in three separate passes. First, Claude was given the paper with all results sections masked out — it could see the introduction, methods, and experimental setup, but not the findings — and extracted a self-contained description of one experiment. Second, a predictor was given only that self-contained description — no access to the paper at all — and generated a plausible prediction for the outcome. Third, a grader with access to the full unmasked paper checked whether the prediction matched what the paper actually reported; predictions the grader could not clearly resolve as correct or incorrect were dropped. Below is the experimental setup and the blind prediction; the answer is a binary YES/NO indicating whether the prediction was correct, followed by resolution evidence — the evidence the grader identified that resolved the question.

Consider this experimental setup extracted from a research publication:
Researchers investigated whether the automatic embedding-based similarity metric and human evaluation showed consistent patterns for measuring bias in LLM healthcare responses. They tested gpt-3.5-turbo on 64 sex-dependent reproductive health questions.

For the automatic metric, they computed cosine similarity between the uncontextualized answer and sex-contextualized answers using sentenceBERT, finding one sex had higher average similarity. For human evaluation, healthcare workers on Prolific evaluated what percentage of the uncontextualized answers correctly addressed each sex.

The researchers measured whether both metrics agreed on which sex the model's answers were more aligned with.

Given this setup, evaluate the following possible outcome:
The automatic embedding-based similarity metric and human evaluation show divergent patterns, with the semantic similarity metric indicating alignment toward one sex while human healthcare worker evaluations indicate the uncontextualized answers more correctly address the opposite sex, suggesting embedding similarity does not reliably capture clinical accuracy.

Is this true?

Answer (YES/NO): NO